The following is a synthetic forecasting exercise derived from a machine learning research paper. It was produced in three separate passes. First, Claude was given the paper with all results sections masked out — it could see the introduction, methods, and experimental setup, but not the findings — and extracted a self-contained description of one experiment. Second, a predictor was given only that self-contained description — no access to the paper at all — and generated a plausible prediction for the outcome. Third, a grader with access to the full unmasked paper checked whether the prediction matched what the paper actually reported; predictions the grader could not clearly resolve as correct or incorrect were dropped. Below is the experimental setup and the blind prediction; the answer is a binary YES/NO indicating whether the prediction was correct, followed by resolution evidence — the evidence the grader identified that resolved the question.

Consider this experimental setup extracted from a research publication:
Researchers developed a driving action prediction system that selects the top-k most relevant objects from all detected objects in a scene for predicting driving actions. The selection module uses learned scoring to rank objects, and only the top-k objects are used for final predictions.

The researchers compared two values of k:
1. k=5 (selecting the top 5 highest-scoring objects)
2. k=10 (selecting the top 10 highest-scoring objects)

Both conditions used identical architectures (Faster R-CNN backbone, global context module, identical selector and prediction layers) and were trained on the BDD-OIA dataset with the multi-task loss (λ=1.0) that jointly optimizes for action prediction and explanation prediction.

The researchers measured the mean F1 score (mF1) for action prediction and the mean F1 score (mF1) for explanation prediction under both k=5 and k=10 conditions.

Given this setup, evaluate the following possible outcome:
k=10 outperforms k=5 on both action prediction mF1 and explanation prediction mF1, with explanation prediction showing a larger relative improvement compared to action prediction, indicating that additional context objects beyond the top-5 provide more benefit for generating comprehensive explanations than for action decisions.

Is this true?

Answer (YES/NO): NO